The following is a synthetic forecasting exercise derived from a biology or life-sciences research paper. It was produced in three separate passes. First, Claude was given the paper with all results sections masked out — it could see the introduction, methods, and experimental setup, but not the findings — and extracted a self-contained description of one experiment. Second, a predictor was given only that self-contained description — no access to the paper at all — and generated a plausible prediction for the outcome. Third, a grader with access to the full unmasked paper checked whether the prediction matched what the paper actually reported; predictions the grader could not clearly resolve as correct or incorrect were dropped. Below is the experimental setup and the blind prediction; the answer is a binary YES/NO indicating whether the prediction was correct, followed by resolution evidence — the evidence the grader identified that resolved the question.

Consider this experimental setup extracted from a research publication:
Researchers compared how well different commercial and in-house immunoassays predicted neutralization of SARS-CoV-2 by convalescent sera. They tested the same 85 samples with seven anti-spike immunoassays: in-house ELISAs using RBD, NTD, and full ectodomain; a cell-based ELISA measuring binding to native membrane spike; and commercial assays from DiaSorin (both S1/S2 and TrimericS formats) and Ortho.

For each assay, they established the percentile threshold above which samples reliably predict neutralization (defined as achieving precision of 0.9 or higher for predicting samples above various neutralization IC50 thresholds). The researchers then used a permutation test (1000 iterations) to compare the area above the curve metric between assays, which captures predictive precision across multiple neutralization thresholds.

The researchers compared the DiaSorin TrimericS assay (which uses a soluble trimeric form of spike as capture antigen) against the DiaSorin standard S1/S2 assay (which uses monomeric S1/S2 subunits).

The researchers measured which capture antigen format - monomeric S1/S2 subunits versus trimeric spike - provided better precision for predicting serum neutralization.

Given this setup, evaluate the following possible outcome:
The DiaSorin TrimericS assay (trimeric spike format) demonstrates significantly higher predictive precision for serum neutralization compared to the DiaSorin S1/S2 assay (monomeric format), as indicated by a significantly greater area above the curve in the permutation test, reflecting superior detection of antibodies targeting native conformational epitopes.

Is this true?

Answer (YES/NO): NO